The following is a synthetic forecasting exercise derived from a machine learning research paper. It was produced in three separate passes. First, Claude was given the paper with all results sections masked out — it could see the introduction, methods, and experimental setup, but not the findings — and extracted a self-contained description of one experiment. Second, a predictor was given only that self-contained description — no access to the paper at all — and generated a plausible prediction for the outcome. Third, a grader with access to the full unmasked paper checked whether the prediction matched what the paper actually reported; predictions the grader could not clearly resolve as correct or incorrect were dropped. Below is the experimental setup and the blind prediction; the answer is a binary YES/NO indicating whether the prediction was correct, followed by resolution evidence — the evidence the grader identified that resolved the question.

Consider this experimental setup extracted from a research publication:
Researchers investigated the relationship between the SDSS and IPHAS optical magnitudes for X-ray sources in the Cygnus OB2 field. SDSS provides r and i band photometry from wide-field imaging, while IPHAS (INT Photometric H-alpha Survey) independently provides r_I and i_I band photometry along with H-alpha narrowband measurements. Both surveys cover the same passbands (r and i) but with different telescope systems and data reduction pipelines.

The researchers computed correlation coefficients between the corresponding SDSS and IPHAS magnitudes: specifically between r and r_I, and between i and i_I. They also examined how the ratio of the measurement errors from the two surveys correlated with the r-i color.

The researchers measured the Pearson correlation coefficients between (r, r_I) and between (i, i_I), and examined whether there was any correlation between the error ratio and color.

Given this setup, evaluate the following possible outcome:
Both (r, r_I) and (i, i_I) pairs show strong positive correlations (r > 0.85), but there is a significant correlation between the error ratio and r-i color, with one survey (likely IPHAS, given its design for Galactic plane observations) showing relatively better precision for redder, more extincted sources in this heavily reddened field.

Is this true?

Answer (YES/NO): NO